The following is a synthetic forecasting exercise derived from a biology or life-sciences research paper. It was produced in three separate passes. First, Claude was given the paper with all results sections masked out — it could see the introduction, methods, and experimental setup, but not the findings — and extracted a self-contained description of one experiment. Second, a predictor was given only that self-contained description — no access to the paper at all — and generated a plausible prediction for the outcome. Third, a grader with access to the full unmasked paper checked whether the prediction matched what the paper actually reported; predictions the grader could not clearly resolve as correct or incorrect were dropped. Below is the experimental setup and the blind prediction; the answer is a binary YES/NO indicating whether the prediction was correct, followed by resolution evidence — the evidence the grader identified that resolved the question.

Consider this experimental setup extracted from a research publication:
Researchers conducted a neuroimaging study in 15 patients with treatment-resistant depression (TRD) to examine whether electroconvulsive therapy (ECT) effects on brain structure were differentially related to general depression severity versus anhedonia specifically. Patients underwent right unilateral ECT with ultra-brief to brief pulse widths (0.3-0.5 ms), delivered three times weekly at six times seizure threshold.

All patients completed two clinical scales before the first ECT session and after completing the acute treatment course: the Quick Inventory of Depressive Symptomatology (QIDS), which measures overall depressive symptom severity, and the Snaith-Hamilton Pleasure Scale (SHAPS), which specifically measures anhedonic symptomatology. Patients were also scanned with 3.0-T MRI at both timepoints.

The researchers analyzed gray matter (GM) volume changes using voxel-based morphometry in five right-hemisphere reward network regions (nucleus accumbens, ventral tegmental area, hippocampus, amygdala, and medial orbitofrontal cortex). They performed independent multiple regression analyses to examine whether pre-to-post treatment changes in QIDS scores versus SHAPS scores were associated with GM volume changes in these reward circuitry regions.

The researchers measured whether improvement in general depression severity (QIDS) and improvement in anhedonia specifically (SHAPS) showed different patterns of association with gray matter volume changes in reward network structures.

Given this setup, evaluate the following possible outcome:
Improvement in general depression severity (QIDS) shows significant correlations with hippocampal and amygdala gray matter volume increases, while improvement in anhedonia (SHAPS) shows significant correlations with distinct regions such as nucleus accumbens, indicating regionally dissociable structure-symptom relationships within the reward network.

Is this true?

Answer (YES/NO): NO